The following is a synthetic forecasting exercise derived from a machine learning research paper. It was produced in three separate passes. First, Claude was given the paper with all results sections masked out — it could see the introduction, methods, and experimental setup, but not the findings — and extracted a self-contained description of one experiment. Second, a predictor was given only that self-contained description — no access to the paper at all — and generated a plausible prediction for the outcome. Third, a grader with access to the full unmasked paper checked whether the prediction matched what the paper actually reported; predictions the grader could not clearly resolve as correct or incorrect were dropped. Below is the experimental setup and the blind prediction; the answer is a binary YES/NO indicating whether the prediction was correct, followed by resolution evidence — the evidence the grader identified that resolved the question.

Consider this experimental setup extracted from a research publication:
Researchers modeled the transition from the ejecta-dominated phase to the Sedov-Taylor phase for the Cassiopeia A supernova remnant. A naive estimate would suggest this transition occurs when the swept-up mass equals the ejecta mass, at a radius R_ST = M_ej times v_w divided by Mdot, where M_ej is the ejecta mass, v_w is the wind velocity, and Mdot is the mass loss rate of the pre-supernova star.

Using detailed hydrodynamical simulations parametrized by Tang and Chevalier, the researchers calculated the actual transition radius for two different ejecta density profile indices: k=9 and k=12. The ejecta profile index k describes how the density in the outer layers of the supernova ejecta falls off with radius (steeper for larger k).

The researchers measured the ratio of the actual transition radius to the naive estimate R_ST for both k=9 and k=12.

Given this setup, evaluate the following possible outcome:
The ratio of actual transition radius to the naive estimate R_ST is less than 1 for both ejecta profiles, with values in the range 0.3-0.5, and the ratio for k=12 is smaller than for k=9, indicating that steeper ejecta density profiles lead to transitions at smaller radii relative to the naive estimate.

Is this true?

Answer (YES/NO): NO